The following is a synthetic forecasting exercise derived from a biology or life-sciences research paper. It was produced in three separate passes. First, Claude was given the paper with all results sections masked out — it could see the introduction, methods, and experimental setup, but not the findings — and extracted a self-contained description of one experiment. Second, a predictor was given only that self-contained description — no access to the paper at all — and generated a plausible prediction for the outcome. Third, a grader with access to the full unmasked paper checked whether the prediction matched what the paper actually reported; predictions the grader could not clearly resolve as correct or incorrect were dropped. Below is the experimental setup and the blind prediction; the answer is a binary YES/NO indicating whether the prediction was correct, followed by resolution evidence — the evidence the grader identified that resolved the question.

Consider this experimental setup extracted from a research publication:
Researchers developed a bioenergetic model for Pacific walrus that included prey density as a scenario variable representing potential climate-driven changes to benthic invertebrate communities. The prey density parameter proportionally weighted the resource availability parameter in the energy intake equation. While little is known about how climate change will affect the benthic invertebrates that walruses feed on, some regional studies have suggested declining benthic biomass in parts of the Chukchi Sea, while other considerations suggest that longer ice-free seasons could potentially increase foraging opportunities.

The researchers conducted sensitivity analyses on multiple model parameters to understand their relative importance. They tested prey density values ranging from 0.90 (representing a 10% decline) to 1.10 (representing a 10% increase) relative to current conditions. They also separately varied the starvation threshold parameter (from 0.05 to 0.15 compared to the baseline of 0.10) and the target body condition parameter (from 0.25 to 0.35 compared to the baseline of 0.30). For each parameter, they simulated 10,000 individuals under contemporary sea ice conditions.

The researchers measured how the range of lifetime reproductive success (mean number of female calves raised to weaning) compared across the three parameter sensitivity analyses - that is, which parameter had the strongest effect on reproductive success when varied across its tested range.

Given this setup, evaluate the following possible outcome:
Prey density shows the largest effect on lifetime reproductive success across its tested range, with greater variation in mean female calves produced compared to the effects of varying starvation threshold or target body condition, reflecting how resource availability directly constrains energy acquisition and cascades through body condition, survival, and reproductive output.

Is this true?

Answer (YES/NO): YES